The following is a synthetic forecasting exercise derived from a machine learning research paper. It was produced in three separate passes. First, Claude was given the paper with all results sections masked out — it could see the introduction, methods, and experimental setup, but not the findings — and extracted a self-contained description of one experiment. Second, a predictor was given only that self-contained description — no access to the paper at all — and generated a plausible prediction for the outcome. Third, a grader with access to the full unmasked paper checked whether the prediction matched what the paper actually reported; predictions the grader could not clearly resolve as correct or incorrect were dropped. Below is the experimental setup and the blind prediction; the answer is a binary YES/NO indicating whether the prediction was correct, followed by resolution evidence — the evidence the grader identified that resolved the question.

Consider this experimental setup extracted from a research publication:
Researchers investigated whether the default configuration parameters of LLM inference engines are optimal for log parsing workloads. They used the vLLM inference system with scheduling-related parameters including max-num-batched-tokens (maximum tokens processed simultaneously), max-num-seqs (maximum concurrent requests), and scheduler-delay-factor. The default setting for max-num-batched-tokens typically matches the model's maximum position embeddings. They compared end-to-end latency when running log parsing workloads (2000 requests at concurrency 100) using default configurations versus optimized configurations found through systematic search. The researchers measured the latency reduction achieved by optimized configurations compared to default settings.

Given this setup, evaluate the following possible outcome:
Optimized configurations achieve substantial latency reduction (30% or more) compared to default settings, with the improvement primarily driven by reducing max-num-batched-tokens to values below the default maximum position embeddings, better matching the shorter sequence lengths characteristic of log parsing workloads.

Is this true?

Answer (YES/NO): YES